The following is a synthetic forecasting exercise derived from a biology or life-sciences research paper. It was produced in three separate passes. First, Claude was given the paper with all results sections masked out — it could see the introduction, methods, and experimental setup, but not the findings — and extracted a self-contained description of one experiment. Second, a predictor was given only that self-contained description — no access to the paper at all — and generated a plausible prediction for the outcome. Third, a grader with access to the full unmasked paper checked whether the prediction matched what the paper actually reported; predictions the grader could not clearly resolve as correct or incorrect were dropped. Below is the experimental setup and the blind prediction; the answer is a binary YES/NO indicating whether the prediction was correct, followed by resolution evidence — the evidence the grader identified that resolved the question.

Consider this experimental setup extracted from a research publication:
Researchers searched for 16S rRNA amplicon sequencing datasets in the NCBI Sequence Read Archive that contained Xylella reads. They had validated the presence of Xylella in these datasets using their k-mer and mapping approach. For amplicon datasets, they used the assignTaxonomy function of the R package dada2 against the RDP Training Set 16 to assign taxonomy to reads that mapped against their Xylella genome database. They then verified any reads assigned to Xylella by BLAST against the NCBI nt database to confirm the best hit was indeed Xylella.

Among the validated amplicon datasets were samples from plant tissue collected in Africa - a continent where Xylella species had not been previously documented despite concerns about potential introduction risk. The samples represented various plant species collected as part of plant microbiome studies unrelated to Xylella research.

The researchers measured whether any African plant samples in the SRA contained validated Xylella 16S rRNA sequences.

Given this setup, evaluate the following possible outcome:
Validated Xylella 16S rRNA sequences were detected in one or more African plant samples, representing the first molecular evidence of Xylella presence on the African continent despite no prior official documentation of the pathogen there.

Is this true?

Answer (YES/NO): NO